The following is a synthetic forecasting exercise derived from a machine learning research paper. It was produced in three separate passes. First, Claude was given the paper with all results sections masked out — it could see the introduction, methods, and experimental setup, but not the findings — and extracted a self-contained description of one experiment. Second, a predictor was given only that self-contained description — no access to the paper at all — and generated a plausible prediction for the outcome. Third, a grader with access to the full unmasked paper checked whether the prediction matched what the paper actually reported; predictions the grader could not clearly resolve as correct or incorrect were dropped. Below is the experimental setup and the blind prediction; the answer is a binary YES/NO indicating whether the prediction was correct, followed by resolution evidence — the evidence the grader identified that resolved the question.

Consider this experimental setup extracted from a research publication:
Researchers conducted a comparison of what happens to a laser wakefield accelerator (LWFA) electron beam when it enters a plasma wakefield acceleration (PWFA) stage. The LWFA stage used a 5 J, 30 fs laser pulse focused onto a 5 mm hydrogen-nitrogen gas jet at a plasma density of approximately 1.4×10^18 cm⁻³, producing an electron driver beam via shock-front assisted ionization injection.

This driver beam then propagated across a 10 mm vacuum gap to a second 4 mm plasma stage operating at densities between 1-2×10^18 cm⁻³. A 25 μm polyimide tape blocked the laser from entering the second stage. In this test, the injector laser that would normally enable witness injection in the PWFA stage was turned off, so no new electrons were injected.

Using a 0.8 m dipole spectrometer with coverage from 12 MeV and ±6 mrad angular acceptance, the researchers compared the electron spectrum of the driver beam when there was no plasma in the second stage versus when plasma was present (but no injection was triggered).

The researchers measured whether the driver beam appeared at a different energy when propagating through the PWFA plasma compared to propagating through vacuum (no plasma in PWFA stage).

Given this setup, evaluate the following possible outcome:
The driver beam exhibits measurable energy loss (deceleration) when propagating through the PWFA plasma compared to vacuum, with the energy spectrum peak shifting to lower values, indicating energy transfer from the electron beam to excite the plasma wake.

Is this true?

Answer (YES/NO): YES